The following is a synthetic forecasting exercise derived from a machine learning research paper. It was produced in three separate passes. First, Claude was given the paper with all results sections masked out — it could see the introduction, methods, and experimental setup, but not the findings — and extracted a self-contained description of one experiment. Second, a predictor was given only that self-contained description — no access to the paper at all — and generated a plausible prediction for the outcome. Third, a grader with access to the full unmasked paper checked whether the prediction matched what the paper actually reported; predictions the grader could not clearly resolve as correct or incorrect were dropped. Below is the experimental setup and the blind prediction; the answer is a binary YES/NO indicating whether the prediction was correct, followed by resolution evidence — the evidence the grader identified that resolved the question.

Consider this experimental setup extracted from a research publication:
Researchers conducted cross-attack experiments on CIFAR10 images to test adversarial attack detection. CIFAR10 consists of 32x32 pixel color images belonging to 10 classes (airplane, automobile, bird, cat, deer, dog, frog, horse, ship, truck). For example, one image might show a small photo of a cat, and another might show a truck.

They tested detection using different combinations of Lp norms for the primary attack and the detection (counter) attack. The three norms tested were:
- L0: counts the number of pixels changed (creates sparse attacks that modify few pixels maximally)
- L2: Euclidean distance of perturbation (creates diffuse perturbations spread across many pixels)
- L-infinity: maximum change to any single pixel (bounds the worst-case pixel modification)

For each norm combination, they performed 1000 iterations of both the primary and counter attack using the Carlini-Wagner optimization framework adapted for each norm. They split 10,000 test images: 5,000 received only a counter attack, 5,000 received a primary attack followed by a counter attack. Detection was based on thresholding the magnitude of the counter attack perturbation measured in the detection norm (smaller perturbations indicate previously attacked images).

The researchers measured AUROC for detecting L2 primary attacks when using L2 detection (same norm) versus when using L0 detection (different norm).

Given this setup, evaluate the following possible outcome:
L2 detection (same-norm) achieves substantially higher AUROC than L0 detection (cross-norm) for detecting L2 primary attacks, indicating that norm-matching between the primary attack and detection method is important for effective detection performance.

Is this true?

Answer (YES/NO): NO